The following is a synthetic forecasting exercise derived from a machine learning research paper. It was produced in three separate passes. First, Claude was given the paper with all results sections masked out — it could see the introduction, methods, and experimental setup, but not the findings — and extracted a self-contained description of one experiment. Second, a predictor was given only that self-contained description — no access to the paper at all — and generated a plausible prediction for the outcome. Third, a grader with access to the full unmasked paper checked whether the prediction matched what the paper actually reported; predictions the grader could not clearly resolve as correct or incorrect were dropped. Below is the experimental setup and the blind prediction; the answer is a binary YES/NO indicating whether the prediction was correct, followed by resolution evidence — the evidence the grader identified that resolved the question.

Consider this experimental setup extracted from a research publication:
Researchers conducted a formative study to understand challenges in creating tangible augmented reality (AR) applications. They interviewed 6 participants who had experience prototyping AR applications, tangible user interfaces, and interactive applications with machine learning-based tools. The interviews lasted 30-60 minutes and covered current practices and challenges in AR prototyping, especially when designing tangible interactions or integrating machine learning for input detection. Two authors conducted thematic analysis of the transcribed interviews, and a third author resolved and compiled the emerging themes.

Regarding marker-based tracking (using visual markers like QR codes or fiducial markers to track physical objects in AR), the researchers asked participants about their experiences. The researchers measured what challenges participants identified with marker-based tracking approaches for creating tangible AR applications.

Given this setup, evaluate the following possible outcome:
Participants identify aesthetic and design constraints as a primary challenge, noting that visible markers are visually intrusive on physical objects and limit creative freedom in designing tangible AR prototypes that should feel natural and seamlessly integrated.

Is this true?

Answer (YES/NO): NO